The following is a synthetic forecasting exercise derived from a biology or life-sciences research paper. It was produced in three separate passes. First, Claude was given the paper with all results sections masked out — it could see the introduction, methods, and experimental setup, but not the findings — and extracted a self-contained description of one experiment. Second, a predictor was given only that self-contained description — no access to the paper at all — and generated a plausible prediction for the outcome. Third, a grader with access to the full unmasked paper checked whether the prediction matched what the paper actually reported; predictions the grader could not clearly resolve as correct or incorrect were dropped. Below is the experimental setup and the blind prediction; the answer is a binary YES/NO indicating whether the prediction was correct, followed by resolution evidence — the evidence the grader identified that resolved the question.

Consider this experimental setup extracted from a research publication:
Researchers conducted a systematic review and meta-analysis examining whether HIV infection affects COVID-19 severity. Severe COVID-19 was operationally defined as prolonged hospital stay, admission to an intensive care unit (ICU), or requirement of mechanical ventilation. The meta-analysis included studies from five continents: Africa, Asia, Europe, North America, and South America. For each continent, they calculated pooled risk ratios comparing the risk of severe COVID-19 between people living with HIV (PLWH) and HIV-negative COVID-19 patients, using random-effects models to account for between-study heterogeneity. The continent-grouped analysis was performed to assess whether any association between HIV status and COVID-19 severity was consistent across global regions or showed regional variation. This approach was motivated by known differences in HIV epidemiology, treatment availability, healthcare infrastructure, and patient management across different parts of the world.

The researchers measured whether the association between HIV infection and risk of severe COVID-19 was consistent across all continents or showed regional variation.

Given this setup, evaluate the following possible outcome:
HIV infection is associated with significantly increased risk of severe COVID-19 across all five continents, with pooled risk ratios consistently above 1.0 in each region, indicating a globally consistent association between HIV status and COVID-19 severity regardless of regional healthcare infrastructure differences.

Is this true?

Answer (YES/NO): NO